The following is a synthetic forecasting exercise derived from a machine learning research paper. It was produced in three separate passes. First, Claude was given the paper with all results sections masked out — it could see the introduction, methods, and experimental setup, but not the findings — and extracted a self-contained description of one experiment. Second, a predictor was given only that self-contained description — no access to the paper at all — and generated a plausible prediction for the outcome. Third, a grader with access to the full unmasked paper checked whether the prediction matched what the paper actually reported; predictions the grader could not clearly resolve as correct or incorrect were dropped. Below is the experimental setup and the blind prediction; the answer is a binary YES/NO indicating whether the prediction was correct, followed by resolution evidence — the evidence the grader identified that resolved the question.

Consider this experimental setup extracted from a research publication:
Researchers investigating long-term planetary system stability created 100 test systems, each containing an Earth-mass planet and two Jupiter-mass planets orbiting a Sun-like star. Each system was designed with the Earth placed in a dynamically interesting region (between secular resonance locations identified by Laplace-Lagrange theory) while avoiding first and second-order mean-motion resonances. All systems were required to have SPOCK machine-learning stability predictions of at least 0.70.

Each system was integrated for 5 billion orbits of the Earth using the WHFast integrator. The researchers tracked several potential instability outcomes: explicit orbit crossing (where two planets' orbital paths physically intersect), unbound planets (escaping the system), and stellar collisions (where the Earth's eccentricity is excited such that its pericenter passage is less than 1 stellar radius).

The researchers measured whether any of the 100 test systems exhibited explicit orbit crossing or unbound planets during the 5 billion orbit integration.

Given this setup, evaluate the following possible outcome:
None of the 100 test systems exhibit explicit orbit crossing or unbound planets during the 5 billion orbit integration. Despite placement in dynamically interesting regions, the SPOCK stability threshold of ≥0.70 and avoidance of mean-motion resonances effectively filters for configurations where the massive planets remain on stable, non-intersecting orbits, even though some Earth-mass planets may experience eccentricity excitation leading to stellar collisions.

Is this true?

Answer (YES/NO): YES